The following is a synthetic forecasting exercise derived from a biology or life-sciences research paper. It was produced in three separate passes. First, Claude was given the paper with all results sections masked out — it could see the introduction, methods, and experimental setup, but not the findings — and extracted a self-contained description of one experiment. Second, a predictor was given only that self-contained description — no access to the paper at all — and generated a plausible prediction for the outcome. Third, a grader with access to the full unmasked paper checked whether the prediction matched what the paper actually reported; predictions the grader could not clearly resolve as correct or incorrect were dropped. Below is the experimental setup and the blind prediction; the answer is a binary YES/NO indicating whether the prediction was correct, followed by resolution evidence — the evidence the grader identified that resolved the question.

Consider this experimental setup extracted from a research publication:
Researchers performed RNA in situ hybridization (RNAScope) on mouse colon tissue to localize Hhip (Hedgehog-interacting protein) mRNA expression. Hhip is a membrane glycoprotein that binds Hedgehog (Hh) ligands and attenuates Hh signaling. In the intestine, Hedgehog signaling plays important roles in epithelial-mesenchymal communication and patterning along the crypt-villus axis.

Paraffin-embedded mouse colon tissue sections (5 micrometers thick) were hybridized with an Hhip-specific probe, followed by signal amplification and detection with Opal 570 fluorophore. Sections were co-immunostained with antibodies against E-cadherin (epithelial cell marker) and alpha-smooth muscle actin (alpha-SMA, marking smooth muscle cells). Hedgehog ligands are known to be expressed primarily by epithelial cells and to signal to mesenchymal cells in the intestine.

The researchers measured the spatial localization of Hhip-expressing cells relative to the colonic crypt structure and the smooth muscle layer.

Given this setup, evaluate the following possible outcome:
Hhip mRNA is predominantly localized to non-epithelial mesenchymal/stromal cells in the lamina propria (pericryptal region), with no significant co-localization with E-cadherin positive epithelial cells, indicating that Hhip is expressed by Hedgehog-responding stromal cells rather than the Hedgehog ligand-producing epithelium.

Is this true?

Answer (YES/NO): NO